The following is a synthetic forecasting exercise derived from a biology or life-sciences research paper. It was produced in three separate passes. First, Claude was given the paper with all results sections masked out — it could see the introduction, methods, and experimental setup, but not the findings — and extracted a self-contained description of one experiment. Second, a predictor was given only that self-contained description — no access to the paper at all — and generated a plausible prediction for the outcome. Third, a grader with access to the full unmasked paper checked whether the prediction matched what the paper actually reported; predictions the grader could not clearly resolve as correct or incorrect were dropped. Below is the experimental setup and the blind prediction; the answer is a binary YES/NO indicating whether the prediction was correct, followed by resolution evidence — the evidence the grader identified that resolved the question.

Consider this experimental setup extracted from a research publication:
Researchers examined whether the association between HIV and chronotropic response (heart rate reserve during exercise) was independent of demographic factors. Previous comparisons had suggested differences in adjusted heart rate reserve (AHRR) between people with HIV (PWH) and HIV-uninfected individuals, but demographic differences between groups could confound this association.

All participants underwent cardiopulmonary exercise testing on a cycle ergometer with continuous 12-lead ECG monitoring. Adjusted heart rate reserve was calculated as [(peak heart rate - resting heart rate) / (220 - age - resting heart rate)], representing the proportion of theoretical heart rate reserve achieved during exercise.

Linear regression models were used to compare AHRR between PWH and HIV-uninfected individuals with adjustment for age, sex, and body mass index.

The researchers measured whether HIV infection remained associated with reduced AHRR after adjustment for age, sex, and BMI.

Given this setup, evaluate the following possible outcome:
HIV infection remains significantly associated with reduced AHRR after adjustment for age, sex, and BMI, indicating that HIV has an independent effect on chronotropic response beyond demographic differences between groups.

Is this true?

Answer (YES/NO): YES